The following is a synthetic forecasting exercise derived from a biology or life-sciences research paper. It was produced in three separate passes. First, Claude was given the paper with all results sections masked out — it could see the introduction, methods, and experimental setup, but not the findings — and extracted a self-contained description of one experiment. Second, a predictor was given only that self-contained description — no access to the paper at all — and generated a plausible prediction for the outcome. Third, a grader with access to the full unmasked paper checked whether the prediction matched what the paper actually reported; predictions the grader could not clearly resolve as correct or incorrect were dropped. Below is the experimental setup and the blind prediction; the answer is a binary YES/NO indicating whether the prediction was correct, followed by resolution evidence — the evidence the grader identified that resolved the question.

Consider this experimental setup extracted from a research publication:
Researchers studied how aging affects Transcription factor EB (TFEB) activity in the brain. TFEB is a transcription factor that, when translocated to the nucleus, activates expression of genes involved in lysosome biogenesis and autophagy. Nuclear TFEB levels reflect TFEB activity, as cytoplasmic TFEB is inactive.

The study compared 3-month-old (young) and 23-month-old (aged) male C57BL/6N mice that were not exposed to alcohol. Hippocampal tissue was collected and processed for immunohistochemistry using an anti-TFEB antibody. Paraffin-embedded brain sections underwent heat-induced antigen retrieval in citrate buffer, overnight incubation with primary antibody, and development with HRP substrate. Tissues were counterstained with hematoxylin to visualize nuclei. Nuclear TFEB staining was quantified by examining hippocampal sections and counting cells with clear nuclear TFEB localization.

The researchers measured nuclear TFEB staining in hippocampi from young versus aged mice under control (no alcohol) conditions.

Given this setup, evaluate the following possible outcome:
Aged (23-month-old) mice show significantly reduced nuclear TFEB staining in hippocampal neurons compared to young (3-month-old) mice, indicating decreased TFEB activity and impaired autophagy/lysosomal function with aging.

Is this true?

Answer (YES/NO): YES